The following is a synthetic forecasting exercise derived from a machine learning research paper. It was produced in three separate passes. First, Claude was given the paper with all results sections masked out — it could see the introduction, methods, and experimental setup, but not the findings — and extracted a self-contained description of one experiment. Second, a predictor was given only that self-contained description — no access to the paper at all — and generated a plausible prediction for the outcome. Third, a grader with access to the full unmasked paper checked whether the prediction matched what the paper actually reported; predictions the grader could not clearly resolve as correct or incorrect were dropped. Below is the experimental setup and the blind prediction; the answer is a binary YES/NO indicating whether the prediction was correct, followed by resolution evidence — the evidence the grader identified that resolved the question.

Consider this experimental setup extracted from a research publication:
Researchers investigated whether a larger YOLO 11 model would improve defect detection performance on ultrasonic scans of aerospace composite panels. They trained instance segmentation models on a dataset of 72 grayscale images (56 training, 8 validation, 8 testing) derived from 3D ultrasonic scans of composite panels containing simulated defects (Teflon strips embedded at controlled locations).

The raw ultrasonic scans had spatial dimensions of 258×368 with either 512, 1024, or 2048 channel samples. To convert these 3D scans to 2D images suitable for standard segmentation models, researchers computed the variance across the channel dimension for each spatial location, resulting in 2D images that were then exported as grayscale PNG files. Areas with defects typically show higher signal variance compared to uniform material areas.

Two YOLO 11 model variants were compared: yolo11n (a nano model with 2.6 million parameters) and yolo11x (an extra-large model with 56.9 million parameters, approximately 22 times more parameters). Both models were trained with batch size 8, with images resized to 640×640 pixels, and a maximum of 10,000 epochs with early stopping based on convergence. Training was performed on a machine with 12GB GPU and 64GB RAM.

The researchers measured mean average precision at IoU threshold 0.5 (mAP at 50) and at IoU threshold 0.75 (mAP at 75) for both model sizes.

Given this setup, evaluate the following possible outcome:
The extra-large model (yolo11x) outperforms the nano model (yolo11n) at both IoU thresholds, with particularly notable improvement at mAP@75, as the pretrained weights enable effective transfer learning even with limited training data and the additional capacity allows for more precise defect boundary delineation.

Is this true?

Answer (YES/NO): NO